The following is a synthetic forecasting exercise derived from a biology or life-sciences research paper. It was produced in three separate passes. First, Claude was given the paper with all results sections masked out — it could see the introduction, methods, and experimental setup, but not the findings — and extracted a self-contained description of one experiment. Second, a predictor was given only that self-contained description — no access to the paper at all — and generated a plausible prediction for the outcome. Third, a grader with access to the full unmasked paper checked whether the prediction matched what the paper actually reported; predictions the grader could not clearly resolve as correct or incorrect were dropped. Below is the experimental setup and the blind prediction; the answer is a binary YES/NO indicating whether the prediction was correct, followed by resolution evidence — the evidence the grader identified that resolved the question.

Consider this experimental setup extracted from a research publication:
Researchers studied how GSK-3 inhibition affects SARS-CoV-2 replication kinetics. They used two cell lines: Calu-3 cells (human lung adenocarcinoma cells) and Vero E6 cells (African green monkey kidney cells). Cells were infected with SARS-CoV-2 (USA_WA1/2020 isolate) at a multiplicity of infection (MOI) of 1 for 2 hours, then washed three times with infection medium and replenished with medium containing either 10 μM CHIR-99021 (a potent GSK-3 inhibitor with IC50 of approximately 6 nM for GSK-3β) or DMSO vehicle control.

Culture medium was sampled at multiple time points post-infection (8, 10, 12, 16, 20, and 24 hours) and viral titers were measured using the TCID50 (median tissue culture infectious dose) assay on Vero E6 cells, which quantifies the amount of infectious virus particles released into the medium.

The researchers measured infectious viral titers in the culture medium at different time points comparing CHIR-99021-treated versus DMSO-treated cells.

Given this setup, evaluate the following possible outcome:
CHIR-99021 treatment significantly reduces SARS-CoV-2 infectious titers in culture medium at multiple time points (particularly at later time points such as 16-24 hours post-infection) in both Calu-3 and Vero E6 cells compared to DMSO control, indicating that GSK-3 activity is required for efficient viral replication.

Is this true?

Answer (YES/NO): NO